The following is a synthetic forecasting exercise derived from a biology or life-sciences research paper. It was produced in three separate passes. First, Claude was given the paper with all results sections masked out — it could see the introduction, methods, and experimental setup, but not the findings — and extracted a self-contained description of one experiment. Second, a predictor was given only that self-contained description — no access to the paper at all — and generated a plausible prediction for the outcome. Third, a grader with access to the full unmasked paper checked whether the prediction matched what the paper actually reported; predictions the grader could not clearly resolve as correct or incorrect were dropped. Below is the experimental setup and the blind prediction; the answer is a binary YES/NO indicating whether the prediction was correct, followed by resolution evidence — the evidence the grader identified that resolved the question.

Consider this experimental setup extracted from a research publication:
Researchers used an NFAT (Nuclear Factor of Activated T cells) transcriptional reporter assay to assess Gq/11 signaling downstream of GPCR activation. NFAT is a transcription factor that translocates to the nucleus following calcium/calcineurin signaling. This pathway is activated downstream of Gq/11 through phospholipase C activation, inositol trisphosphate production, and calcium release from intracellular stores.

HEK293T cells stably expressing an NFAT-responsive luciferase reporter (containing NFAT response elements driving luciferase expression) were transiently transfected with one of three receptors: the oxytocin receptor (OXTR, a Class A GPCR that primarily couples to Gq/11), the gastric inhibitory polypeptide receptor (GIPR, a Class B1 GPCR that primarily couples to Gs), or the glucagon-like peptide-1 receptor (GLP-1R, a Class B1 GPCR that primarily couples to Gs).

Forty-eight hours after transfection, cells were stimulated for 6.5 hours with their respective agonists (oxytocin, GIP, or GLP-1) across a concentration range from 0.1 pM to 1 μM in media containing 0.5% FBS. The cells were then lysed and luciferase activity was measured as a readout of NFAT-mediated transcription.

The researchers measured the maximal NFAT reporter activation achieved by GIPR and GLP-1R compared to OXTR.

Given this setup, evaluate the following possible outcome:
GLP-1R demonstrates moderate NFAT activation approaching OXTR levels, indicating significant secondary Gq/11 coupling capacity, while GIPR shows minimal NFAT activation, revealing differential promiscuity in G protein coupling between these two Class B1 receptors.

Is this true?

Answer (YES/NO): NO